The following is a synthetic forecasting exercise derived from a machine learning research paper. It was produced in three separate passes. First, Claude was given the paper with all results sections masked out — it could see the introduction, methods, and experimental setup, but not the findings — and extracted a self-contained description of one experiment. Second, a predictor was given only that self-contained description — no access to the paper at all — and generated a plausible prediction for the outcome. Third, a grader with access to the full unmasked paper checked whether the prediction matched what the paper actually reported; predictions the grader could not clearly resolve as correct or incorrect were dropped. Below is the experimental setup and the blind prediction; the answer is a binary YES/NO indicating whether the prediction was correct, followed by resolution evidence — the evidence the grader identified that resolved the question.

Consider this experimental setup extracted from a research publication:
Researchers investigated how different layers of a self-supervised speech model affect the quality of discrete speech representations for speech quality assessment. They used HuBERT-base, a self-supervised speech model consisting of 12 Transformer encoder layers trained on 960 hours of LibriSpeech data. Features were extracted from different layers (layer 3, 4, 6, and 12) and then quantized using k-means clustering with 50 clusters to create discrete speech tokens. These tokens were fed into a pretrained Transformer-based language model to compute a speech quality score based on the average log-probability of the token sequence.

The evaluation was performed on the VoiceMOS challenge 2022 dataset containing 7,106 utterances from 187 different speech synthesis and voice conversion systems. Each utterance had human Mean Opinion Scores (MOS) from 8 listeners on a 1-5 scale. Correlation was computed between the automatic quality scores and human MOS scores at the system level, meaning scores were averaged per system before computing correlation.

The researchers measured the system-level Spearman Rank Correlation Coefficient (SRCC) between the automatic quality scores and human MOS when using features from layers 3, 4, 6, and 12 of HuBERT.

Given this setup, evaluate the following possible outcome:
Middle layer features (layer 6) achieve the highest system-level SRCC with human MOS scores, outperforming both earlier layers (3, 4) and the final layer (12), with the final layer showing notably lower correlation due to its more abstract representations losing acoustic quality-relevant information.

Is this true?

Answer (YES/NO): NO